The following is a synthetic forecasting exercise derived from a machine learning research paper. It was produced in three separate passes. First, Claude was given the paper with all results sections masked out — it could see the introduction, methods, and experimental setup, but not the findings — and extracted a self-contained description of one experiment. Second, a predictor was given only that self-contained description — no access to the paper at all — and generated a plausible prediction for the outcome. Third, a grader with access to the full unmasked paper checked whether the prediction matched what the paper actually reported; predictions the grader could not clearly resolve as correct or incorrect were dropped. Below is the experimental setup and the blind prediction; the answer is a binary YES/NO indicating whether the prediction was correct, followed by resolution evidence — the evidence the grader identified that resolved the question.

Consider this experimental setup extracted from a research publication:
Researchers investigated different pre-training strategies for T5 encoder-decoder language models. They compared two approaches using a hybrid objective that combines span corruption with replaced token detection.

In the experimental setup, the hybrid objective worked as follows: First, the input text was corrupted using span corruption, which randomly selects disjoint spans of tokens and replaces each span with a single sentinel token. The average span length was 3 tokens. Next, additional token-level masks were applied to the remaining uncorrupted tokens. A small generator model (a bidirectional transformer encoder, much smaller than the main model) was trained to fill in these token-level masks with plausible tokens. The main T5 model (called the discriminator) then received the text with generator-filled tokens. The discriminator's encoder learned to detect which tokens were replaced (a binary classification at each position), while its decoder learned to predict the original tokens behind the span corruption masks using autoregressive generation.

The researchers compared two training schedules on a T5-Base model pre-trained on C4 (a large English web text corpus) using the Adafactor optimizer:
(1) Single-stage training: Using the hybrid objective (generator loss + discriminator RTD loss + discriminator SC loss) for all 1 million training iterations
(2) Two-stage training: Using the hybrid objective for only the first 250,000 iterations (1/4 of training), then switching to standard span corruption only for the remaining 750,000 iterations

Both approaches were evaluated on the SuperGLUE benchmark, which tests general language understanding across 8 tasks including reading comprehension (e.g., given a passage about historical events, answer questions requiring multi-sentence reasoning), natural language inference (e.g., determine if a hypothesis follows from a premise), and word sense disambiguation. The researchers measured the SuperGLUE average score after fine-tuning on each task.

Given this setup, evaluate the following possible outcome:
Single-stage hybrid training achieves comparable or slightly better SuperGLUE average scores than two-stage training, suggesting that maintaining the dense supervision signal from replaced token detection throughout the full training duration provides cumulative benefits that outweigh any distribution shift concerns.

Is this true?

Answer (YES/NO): NO